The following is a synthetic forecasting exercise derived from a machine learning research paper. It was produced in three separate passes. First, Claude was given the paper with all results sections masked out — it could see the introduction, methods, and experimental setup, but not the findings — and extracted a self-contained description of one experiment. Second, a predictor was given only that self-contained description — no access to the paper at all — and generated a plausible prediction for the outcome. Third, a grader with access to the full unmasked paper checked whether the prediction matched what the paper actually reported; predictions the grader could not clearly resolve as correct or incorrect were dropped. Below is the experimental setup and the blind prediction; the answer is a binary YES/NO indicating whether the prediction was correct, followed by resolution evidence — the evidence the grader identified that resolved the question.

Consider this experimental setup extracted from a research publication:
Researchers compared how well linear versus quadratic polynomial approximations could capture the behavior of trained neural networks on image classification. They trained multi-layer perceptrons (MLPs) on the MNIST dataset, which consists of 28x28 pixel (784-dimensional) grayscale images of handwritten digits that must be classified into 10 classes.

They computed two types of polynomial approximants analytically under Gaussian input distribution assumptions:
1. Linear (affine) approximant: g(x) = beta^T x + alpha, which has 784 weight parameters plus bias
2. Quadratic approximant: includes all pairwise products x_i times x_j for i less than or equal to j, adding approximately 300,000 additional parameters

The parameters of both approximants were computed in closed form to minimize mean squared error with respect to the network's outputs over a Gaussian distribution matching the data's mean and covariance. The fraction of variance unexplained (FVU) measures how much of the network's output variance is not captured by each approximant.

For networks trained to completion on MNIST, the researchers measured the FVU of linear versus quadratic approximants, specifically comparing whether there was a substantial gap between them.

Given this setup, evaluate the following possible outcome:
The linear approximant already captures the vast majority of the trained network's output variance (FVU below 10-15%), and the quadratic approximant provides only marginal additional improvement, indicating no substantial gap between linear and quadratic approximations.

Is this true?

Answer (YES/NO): NO